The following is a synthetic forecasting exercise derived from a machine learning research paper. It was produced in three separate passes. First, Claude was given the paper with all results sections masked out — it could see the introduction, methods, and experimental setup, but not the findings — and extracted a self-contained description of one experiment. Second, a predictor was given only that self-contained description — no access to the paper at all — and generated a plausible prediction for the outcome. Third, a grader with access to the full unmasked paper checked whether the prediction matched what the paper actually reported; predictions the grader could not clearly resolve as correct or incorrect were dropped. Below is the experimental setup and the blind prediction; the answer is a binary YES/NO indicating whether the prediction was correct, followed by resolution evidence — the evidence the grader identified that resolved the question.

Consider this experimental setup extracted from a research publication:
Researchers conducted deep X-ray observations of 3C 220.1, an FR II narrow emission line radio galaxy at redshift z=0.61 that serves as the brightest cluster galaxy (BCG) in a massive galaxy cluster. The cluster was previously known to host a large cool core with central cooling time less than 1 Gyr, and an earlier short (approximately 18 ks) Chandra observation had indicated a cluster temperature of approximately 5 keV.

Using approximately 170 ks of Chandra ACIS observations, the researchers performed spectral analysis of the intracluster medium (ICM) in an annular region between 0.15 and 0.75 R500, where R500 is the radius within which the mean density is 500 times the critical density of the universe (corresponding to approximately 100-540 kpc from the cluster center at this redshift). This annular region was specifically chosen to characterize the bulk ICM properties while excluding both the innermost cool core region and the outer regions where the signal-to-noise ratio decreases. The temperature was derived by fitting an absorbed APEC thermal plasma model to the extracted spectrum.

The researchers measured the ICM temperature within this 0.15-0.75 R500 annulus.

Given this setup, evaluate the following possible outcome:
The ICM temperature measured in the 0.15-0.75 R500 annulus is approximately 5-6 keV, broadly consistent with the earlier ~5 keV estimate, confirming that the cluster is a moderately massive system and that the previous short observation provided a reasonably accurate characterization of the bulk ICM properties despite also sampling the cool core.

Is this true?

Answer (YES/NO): NO